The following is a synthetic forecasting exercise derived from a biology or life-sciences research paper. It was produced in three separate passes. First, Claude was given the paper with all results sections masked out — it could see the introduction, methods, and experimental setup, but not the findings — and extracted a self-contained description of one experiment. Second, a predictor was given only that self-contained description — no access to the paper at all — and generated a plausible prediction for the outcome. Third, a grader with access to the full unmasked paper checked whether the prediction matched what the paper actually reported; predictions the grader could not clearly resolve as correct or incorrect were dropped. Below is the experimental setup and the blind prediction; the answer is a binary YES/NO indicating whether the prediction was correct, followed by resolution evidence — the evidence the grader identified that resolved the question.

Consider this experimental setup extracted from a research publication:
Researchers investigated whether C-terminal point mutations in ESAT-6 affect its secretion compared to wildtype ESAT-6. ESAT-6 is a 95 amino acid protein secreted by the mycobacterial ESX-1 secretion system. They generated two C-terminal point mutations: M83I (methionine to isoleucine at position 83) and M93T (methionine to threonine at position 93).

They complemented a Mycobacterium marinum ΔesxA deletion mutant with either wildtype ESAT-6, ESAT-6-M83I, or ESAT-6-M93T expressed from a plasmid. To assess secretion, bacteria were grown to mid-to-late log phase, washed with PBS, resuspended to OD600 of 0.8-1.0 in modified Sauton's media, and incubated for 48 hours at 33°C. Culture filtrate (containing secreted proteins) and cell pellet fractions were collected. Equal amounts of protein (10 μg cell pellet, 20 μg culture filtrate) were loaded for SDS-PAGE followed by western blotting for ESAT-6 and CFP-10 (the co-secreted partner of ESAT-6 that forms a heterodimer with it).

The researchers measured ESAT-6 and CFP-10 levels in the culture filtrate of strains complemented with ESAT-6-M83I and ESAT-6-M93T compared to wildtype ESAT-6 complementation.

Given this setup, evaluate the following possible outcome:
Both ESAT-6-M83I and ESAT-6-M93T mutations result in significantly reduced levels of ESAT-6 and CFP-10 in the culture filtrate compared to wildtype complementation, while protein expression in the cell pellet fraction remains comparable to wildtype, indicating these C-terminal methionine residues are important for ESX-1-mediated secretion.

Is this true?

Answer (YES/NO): NO